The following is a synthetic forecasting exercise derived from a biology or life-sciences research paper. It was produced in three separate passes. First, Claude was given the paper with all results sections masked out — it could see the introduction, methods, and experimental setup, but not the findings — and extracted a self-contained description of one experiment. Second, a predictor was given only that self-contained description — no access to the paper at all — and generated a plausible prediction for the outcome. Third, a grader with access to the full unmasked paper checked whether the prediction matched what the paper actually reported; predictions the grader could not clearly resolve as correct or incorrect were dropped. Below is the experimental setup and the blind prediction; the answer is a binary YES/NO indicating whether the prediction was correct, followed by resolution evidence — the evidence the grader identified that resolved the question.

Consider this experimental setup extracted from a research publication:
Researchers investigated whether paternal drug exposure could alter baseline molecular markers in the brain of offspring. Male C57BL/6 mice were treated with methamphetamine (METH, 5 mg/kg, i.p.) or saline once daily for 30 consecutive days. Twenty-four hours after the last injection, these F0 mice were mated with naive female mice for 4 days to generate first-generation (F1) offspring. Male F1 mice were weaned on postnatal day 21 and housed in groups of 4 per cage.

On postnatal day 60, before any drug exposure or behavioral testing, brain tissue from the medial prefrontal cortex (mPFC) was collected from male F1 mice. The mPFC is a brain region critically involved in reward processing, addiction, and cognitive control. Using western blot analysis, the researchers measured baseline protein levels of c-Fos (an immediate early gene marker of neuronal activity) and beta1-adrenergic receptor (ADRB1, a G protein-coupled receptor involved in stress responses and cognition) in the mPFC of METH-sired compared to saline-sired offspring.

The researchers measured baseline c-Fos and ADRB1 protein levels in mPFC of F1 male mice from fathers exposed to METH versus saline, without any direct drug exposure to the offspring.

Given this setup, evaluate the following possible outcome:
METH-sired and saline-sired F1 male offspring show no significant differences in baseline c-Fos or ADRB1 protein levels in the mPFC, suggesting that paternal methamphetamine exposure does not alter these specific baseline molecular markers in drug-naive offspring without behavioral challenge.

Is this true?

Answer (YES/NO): NO